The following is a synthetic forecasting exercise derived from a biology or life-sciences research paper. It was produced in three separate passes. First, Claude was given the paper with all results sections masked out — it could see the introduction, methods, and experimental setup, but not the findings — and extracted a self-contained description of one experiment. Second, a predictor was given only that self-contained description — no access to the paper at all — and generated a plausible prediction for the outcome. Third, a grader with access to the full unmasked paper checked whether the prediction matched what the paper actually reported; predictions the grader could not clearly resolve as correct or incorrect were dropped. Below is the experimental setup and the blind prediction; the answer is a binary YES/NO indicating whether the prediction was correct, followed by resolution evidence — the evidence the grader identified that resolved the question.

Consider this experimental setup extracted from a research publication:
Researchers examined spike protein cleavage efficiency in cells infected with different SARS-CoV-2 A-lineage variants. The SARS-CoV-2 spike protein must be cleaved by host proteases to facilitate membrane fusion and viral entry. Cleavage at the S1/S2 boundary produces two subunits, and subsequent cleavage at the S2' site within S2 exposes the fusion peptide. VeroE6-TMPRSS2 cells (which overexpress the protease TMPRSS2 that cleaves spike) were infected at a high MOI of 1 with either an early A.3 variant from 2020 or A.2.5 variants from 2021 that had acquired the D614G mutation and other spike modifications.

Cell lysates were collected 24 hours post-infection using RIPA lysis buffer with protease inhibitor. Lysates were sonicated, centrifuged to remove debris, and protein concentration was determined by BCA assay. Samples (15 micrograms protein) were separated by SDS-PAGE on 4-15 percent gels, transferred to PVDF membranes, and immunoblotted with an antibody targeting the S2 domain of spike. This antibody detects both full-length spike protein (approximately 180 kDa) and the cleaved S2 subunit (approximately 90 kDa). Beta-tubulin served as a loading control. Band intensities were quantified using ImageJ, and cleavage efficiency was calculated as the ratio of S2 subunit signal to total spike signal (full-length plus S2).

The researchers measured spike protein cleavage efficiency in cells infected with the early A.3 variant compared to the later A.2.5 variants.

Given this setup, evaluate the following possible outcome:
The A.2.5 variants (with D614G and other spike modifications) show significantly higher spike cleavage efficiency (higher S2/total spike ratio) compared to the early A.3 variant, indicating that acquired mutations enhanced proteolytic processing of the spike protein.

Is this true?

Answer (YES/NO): NO